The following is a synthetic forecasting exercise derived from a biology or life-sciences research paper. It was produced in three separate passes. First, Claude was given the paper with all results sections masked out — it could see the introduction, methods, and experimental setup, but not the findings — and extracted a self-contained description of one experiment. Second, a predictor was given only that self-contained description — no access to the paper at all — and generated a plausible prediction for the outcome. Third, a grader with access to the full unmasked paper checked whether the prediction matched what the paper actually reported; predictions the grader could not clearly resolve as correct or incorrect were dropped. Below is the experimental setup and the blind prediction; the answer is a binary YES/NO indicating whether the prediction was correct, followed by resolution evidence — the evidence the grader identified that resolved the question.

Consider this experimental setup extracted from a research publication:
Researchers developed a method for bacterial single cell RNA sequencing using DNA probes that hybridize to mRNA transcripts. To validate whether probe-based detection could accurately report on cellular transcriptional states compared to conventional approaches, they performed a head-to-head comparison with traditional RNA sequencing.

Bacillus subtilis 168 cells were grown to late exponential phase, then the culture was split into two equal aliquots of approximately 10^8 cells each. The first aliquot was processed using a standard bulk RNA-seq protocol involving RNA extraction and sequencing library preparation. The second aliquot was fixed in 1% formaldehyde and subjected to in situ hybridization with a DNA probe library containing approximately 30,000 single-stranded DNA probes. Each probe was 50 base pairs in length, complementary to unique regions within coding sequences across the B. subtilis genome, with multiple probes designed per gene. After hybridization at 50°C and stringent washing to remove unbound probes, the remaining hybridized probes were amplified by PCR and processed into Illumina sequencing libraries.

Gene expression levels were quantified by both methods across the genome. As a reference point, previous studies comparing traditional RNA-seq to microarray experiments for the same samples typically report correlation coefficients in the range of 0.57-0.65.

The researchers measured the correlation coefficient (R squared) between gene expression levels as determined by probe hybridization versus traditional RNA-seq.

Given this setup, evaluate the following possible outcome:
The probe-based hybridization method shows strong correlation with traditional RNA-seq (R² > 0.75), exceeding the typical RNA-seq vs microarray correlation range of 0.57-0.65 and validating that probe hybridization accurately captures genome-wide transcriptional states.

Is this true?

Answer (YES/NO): NO